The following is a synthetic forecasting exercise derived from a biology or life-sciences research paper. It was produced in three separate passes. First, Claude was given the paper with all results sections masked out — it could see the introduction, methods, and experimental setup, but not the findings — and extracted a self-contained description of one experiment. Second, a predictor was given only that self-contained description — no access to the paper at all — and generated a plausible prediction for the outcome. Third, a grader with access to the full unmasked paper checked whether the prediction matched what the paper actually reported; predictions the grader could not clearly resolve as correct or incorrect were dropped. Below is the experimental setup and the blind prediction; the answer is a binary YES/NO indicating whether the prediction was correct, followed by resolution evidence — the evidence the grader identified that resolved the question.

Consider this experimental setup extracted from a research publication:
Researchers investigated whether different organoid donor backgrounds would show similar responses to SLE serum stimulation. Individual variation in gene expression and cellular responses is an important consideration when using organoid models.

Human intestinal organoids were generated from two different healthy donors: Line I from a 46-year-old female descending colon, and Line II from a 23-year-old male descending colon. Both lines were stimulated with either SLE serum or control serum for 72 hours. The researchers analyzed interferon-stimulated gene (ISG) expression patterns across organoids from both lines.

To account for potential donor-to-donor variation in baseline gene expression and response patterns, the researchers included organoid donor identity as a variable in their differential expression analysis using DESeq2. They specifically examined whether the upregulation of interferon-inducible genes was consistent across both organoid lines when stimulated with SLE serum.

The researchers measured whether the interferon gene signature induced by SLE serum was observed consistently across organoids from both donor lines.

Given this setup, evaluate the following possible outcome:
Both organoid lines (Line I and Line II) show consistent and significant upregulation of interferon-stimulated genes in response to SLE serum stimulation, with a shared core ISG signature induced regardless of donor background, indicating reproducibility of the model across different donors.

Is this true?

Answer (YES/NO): YES